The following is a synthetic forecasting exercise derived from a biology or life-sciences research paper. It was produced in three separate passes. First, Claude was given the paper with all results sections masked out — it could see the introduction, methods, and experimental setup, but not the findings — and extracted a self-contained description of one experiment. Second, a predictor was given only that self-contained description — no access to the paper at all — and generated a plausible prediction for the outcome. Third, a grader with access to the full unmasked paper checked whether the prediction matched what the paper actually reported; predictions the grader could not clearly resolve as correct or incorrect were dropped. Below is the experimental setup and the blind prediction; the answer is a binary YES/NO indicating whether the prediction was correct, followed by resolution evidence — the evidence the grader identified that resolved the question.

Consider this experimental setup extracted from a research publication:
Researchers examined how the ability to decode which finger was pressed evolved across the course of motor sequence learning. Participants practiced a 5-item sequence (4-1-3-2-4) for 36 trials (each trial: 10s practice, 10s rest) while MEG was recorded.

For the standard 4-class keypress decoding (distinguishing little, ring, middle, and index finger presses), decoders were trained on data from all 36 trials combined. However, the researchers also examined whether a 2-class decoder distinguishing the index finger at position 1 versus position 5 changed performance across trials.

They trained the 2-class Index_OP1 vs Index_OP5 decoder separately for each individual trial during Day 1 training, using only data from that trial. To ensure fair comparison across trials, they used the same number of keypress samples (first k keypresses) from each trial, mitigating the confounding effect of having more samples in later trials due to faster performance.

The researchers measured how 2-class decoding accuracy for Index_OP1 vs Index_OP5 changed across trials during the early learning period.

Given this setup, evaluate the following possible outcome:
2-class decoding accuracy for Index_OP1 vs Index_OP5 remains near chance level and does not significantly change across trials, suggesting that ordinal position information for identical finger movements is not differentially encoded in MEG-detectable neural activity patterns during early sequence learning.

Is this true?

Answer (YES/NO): NO